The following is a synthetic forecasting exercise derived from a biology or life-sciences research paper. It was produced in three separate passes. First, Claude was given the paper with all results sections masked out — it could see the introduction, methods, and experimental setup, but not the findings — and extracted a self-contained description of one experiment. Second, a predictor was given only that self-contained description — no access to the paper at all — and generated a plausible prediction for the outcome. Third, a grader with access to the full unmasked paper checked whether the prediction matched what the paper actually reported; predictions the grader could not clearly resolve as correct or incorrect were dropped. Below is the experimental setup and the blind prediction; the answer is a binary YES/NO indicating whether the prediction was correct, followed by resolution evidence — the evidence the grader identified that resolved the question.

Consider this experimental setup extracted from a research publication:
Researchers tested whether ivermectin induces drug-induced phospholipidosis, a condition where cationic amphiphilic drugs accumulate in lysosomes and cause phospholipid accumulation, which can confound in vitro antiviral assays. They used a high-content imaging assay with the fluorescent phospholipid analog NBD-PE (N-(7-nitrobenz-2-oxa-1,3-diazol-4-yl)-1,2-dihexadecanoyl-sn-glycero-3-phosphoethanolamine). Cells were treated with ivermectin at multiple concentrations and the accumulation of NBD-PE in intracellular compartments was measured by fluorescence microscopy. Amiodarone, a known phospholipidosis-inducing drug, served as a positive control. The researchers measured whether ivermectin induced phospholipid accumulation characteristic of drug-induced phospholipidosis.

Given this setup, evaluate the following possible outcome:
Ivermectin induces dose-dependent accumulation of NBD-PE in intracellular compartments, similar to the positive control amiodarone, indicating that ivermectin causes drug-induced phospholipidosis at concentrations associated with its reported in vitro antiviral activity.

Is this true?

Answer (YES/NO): NO